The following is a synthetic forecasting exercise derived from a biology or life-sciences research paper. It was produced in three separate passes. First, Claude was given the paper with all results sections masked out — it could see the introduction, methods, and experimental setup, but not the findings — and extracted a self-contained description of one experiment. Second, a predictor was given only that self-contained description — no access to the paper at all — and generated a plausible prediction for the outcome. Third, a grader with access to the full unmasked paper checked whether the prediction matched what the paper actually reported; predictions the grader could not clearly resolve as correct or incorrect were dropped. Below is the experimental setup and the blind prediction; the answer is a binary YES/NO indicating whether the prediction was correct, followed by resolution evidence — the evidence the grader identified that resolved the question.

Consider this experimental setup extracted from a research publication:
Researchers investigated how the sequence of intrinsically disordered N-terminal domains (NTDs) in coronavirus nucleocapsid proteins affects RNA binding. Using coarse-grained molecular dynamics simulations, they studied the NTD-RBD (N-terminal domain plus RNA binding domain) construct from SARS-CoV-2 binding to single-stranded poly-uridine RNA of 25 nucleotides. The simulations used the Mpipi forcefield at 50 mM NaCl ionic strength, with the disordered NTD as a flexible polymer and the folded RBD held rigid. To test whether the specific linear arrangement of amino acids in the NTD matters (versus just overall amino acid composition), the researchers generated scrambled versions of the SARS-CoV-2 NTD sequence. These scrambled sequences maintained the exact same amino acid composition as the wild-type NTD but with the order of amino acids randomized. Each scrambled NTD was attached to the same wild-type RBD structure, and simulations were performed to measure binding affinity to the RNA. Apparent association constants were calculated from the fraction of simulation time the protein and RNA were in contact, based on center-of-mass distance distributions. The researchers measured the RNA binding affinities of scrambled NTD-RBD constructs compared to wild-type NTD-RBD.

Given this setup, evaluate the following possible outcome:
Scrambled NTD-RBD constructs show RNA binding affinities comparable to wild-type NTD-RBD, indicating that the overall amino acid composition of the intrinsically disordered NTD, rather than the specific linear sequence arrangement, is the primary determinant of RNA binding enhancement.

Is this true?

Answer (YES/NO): NO